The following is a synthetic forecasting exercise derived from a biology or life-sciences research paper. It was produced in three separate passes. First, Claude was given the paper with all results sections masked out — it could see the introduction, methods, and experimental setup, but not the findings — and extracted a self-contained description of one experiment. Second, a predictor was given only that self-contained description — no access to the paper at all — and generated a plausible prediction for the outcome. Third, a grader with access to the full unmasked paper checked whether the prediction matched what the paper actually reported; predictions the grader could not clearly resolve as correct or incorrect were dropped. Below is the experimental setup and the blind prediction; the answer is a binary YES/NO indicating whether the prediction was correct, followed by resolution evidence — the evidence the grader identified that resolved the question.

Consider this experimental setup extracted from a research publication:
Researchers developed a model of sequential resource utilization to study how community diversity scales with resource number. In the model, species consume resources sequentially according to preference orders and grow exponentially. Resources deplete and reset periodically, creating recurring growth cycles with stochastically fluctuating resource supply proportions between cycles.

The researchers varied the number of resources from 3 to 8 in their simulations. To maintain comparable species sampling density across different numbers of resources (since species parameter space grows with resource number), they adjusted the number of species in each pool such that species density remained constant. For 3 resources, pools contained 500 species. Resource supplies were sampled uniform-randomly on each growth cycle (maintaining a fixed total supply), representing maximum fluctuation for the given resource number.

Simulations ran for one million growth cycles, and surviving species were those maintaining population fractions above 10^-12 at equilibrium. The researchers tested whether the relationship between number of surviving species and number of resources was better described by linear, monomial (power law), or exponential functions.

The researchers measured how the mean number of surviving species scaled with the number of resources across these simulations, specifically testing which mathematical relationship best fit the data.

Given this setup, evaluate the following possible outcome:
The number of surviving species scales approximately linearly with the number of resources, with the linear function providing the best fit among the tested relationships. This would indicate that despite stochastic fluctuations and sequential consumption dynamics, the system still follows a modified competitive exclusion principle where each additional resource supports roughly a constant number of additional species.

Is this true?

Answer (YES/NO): NO